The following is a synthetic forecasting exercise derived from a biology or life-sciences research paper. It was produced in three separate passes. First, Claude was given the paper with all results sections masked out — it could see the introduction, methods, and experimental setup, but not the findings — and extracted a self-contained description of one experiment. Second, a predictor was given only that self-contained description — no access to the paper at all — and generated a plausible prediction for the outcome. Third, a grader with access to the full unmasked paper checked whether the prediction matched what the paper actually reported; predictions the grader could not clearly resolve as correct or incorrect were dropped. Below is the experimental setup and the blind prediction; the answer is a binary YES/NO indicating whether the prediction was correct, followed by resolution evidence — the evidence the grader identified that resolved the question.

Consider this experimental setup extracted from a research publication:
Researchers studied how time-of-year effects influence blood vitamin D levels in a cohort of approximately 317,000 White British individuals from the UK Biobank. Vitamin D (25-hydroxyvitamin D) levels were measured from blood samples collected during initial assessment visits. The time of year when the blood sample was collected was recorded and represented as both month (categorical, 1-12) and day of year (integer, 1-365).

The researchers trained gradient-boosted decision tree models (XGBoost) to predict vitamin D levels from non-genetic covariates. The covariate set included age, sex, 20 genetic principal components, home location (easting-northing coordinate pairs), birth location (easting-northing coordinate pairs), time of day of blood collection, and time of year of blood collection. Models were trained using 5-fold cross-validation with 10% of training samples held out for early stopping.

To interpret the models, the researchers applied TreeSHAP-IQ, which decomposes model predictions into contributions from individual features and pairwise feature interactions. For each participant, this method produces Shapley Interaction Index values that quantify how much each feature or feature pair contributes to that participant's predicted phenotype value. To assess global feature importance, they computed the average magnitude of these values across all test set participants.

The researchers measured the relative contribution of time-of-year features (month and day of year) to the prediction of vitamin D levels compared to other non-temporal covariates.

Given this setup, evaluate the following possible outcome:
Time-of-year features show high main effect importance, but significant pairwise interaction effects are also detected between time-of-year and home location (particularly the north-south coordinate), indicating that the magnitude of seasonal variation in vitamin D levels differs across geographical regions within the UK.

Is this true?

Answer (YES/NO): NO